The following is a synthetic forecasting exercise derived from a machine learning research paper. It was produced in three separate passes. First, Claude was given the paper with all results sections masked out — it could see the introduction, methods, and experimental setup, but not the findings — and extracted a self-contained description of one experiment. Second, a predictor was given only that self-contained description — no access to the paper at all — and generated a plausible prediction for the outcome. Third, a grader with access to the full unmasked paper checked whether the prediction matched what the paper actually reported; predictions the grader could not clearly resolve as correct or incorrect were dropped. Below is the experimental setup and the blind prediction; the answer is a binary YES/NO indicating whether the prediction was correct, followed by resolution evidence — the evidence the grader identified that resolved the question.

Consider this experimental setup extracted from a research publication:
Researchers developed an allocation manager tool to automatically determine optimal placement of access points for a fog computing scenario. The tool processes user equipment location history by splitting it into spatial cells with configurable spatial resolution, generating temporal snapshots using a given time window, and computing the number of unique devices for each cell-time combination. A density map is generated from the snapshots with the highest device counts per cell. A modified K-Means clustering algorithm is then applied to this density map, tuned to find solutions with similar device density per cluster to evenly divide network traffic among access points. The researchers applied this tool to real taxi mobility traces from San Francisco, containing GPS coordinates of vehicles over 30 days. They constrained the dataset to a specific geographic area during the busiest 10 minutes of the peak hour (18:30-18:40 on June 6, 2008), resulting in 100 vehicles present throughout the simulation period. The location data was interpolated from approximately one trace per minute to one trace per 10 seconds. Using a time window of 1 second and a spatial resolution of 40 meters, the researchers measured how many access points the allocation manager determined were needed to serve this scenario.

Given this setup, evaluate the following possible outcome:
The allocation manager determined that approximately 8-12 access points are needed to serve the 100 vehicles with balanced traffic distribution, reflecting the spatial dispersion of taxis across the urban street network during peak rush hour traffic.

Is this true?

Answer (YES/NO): YES